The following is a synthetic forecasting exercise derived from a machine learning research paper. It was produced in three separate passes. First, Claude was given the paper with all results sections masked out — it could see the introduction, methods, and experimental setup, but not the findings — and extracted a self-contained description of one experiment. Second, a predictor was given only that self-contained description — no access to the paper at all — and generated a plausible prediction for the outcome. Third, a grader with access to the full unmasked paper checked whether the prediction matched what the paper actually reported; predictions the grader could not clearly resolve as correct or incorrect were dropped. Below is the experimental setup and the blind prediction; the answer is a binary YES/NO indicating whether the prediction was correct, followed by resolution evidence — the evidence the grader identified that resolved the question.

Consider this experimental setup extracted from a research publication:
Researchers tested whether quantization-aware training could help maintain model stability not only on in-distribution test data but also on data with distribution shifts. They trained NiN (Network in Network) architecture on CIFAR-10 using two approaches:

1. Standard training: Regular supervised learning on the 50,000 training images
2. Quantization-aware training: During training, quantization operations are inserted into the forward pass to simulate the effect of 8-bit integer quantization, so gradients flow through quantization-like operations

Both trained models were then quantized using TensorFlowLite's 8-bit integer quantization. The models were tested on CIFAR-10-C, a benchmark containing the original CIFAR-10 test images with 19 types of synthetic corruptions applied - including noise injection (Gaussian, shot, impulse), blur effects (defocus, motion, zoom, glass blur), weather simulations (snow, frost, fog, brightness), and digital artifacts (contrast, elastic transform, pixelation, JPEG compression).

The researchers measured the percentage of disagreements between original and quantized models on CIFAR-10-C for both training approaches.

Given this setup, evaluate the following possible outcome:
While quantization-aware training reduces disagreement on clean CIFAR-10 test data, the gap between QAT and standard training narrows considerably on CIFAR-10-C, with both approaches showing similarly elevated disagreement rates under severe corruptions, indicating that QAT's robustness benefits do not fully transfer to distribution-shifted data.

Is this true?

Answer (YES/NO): NO